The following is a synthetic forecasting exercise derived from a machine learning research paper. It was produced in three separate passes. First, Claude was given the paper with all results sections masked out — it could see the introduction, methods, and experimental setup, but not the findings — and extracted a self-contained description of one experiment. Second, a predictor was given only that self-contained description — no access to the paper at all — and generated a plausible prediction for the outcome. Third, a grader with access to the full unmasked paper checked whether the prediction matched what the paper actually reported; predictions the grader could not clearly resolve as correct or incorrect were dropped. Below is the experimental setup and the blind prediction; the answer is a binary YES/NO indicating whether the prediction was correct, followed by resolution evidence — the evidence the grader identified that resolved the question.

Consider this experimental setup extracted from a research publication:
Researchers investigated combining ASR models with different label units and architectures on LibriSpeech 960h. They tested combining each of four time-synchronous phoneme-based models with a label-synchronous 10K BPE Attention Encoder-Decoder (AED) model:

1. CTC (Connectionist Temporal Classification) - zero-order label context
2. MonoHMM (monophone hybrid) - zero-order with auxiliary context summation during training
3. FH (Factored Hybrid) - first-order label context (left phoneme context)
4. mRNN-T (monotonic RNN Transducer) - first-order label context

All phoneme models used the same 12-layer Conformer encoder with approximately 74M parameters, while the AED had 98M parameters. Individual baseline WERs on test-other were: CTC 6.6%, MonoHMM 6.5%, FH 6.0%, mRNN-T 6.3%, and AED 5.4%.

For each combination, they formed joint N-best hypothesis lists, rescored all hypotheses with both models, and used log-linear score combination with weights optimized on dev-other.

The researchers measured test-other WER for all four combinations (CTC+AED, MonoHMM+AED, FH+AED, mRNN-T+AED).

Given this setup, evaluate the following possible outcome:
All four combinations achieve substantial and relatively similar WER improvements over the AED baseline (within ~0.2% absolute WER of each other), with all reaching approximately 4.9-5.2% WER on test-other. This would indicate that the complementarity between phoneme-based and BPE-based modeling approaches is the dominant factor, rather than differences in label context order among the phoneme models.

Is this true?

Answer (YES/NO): YES